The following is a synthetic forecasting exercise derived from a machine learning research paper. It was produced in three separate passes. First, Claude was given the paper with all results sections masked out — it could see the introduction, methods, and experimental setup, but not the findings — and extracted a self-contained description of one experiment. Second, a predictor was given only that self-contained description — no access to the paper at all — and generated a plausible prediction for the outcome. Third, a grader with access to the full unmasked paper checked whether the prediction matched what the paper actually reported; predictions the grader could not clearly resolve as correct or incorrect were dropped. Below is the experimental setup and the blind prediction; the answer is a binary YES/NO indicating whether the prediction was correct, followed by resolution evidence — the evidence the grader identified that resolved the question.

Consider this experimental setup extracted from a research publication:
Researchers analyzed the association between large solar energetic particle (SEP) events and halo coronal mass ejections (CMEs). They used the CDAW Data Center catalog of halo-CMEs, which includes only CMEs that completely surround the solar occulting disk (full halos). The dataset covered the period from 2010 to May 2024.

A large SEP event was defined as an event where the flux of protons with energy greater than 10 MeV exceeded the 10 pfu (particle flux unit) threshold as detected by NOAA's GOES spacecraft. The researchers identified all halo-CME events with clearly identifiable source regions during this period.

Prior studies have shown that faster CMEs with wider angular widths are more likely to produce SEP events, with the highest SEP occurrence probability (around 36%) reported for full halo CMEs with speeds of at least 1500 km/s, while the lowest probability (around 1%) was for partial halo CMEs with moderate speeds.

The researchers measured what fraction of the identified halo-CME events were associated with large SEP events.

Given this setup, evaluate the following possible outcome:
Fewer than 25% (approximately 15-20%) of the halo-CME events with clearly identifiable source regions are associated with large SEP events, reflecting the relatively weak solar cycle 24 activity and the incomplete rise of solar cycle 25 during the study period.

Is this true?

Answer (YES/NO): NO